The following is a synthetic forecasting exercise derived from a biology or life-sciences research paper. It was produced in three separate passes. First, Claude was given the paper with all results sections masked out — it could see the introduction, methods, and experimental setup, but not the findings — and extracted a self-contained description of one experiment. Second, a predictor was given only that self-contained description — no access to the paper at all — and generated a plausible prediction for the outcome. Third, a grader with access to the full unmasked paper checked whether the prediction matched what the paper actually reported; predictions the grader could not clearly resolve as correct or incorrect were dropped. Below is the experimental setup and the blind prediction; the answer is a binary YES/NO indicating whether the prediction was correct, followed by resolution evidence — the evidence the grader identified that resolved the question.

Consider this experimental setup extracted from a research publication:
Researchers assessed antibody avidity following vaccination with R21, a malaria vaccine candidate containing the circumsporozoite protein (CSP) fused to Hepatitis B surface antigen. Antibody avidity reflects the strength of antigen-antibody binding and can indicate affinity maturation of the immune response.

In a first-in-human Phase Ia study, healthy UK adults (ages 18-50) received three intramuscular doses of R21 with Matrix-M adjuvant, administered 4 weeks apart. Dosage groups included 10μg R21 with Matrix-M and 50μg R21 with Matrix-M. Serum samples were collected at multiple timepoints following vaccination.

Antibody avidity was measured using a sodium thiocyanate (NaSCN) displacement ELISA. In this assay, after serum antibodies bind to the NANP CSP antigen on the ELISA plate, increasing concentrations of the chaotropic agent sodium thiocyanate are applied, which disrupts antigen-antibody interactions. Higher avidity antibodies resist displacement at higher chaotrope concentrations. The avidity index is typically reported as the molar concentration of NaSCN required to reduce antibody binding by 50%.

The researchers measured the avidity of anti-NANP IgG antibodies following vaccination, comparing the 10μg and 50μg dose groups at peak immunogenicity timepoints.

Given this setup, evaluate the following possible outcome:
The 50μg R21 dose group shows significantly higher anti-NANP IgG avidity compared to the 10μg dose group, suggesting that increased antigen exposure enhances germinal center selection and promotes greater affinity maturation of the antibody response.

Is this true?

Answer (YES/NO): NO